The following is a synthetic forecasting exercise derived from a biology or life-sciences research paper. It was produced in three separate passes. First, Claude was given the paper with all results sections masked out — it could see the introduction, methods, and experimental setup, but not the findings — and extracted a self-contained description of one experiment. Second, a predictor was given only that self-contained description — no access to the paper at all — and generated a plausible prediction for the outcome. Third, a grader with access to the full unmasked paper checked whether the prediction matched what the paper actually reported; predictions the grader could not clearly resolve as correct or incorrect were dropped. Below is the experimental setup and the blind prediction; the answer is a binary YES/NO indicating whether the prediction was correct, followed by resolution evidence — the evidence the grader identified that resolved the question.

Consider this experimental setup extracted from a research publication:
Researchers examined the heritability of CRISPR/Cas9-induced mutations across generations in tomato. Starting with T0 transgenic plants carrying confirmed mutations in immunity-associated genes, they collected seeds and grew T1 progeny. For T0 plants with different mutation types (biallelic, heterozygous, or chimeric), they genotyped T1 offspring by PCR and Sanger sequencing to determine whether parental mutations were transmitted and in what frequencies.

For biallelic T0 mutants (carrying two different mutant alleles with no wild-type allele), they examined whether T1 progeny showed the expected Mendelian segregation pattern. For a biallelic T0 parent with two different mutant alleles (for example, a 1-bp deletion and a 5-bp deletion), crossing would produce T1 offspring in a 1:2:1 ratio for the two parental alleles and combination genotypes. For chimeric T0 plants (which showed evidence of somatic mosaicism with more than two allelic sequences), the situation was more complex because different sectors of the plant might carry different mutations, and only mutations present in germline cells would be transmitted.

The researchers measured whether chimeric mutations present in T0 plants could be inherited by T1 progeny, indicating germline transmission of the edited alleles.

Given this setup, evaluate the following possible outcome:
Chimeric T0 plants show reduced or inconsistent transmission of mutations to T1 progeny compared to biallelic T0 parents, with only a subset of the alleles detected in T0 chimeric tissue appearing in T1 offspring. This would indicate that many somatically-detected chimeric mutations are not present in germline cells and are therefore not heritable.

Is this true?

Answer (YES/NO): NO